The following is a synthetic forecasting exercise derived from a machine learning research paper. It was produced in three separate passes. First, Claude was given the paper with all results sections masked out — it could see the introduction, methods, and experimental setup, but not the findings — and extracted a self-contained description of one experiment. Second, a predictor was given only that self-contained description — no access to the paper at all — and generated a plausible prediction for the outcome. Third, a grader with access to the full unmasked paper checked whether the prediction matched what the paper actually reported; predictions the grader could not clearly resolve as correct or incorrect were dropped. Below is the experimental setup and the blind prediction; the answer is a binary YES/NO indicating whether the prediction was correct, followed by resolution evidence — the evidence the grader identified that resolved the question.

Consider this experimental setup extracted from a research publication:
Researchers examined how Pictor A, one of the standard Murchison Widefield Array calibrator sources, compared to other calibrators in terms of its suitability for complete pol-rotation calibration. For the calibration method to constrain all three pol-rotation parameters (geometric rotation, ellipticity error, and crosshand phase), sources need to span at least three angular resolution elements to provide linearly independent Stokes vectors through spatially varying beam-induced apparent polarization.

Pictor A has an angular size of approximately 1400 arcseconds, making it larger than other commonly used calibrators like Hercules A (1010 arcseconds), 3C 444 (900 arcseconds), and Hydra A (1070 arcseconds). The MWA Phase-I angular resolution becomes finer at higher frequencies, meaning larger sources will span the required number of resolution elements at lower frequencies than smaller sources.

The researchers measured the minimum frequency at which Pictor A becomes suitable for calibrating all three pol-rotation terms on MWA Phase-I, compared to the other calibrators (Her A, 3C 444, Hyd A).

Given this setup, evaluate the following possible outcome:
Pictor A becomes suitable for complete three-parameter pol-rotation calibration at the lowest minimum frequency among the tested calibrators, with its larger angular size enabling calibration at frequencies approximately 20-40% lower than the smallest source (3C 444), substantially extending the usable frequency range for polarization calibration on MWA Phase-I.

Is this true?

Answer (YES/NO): YES